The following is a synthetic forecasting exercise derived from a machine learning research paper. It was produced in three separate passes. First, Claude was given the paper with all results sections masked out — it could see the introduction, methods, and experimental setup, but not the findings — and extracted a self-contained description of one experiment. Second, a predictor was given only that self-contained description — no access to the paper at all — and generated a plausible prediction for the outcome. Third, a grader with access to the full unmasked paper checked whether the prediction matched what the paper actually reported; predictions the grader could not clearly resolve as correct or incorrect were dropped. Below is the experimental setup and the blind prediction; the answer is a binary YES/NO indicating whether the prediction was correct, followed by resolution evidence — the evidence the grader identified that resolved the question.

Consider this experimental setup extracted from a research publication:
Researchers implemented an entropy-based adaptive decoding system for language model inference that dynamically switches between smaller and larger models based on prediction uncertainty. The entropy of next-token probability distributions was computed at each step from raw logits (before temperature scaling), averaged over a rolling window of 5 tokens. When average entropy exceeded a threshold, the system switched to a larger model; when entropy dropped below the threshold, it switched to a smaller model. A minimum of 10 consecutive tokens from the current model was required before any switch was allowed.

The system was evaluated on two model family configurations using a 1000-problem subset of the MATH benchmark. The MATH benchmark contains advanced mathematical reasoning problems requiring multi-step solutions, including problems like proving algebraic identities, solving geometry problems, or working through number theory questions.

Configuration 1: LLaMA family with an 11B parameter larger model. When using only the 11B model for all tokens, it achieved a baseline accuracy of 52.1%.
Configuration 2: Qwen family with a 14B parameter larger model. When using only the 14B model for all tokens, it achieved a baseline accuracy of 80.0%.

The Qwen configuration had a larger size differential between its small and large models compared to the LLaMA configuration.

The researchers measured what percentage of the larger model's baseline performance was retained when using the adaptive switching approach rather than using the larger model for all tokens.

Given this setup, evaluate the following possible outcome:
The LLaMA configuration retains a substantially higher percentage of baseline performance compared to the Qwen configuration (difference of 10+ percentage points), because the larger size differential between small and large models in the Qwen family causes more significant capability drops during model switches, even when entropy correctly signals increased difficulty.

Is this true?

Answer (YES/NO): NO